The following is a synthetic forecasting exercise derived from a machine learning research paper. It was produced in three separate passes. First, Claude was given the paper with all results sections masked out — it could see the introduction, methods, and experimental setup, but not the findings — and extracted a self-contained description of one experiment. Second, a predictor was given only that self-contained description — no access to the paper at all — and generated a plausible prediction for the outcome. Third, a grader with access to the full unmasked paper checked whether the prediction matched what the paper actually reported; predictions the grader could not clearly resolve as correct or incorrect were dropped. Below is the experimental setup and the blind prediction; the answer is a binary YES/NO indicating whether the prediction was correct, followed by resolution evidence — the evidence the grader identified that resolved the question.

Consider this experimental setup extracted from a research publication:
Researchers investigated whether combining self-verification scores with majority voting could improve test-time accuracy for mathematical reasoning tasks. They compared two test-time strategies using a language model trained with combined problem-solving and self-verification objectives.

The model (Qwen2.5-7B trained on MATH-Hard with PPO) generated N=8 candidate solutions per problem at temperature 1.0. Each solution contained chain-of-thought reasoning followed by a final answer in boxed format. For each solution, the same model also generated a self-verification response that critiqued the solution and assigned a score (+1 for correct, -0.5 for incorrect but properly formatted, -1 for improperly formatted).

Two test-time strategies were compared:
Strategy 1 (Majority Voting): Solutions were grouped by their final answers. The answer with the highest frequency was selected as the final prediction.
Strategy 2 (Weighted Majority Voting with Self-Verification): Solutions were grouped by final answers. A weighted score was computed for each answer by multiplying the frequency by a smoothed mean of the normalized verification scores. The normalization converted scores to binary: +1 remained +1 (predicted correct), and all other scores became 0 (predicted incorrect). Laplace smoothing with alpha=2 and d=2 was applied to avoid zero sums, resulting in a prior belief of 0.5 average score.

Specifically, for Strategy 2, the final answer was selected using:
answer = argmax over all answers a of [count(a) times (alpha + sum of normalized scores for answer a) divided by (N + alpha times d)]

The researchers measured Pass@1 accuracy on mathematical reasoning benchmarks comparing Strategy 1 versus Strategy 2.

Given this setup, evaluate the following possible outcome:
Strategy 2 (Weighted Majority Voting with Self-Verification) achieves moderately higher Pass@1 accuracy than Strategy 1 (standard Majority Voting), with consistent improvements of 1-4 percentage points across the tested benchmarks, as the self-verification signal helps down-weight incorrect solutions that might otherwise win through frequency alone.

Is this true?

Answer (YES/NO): NO